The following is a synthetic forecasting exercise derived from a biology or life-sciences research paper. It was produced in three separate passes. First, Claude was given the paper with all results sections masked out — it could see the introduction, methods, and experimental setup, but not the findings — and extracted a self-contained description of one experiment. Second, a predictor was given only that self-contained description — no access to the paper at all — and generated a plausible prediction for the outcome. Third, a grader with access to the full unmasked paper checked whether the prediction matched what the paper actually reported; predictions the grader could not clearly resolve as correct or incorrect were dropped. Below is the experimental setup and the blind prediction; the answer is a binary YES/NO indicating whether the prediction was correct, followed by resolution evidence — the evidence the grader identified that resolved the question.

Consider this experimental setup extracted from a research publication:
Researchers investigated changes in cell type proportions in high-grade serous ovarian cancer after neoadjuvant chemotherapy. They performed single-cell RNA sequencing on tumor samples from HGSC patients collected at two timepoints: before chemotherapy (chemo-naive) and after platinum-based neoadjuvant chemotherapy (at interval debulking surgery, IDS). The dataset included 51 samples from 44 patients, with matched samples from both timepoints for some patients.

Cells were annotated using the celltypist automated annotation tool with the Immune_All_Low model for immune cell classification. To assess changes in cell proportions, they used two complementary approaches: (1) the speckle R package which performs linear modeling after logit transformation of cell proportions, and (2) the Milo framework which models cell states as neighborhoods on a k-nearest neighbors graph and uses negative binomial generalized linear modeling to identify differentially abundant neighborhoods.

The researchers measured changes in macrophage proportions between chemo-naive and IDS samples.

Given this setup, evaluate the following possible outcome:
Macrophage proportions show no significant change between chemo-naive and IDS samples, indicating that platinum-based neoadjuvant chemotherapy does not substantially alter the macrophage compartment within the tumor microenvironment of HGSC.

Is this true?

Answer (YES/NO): NO